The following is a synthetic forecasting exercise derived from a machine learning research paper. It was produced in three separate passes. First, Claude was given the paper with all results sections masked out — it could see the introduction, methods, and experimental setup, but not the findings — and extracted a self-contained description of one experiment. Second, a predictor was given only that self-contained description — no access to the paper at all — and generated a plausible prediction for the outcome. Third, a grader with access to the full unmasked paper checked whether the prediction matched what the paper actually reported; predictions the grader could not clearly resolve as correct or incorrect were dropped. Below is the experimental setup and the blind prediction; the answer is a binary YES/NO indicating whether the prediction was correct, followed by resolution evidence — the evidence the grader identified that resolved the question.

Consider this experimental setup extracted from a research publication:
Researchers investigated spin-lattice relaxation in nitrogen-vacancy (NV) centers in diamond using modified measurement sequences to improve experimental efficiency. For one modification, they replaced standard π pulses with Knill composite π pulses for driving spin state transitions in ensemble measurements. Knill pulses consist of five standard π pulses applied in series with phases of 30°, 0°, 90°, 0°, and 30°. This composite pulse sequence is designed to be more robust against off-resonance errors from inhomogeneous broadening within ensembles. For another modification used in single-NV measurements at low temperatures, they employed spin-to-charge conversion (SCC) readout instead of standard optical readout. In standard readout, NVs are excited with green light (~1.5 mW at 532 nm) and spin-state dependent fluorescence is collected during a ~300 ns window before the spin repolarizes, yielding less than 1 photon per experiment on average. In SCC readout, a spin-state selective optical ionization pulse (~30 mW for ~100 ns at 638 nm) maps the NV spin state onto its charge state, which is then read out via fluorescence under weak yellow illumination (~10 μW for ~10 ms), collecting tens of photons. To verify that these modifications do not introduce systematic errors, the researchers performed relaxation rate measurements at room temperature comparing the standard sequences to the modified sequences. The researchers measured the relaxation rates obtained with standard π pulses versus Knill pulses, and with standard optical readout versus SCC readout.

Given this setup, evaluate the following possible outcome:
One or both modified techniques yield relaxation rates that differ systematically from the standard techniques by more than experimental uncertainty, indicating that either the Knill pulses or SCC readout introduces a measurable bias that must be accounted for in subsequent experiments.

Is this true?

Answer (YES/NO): NO